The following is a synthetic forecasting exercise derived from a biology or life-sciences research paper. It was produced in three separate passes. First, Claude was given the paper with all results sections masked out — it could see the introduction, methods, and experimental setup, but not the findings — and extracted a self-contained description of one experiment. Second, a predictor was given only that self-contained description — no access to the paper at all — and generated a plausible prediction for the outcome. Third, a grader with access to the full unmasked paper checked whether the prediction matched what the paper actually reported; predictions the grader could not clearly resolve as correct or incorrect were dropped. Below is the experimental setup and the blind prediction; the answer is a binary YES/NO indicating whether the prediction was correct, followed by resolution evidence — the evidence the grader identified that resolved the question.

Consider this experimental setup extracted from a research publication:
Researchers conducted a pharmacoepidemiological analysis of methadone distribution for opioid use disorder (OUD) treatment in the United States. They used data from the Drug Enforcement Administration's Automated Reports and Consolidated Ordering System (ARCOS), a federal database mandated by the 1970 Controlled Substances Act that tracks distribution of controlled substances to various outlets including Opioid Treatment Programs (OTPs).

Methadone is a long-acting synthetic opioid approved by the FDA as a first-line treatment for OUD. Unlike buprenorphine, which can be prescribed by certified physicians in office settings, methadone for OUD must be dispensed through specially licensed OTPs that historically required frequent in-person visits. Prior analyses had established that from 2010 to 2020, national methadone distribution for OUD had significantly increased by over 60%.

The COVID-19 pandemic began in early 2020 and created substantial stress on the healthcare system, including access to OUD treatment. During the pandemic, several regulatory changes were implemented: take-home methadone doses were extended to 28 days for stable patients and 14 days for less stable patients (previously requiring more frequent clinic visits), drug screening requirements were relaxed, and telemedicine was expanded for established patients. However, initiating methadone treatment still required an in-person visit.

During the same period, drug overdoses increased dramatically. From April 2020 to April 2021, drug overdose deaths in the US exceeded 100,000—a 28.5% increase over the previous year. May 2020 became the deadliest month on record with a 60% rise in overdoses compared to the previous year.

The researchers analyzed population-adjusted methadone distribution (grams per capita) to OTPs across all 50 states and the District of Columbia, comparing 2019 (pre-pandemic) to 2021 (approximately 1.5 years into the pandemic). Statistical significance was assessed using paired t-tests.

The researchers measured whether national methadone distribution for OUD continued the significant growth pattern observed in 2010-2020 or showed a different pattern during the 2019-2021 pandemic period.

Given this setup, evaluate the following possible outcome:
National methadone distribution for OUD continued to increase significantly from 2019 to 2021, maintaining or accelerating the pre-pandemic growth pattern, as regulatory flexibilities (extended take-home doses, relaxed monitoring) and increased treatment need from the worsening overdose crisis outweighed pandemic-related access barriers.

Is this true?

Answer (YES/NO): NO